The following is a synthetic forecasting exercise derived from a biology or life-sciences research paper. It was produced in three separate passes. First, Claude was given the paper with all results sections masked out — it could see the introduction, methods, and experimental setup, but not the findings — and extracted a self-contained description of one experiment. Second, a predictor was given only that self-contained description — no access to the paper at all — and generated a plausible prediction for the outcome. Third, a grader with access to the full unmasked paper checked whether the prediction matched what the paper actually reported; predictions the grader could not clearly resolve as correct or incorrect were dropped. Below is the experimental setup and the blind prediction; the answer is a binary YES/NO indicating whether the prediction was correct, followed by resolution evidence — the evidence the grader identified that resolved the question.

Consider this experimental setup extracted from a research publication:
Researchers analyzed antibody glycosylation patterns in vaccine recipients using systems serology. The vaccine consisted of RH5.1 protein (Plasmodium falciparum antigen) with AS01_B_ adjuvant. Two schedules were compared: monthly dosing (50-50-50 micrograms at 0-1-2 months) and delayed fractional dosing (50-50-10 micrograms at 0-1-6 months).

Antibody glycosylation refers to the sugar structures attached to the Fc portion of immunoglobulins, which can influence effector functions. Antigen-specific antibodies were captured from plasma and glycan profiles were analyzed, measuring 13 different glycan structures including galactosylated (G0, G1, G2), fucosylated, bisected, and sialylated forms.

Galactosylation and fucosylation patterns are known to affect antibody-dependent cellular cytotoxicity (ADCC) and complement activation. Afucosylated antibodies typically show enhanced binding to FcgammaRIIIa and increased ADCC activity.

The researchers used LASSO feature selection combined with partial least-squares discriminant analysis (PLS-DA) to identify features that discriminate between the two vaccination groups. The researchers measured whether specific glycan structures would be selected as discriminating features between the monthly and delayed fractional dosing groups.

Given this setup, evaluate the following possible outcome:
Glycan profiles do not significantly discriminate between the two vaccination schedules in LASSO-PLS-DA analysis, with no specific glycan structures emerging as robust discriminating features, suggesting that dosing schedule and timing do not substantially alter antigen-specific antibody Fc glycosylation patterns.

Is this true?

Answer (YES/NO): NO